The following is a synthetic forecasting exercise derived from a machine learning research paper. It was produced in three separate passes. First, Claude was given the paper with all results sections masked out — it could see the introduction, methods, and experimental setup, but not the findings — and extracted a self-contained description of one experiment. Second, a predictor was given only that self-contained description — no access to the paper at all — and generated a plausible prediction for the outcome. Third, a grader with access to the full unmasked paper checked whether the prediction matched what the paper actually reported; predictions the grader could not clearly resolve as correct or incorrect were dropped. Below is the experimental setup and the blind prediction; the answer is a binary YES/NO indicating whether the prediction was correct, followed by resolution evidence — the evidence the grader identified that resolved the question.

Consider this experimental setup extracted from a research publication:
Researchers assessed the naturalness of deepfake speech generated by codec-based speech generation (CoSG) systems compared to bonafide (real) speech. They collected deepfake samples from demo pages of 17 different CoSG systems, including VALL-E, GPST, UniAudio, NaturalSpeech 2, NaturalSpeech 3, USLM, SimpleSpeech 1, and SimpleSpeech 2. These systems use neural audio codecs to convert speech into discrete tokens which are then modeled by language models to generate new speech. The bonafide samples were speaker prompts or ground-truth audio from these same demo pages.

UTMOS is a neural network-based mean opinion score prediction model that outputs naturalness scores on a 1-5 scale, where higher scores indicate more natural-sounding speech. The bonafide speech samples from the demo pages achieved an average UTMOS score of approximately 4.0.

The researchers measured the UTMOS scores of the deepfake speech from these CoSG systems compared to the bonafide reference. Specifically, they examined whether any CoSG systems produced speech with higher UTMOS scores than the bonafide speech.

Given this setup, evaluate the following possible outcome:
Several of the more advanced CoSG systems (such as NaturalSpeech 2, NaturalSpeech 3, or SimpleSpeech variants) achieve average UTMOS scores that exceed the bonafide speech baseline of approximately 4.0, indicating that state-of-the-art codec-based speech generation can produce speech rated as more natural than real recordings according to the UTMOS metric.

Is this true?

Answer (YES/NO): YES